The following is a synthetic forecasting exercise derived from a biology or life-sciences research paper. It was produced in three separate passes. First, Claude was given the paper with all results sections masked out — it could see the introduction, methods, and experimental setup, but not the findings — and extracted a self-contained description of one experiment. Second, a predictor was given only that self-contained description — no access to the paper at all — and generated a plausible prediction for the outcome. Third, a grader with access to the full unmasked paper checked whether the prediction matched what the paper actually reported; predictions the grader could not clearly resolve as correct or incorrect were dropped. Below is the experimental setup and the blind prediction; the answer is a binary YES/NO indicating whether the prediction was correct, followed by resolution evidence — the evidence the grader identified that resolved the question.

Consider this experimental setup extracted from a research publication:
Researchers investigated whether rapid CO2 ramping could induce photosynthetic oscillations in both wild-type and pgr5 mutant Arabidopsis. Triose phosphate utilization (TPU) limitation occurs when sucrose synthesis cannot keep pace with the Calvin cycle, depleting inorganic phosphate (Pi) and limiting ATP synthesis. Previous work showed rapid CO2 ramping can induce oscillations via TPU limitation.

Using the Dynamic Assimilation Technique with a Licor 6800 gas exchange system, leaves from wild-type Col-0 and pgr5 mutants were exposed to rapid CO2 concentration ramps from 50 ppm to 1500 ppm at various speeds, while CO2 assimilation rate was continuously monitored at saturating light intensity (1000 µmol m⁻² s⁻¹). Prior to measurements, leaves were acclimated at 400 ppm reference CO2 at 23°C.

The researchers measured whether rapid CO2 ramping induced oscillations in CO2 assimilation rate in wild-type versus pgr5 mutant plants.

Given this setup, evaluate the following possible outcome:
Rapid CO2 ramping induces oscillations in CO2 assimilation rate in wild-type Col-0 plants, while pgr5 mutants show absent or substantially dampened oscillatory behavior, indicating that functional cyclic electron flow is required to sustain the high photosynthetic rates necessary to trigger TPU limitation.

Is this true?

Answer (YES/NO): YES